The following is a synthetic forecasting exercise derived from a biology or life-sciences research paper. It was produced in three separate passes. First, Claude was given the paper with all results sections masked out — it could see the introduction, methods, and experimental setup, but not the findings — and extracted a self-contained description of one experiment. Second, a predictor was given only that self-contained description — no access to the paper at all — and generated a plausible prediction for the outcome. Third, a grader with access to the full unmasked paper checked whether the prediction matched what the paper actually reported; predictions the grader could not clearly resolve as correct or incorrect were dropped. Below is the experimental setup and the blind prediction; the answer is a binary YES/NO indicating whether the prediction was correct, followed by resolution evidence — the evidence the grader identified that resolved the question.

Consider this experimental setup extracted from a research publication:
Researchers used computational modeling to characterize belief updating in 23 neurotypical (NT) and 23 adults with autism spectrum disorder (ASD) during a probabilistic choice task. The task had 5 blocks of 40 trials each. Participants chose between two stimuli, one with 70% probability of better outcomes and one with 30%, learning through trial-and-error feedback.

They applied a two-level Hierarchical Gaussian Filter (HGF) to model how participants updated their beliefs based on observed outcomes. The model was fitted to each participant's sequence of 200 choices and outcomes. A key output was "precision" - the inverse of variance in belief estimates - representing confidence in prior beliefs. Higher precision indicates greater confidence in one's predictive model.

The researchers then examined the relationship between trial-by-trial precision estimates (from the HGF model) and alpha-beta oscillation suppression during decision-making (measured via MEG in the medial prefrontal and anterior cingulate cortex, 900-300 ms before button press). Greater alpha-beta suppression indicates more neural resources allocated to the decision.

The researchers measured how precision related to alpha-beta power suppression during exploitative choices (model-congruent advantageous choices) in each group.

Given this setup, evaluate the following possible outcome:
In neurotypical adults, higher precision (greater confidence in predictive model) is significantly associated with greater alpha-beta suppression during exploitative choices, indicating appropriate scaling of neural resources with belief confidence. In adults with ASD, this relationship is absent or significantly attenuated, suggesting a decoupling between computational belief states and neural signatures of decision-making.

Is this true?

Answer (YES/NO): NO